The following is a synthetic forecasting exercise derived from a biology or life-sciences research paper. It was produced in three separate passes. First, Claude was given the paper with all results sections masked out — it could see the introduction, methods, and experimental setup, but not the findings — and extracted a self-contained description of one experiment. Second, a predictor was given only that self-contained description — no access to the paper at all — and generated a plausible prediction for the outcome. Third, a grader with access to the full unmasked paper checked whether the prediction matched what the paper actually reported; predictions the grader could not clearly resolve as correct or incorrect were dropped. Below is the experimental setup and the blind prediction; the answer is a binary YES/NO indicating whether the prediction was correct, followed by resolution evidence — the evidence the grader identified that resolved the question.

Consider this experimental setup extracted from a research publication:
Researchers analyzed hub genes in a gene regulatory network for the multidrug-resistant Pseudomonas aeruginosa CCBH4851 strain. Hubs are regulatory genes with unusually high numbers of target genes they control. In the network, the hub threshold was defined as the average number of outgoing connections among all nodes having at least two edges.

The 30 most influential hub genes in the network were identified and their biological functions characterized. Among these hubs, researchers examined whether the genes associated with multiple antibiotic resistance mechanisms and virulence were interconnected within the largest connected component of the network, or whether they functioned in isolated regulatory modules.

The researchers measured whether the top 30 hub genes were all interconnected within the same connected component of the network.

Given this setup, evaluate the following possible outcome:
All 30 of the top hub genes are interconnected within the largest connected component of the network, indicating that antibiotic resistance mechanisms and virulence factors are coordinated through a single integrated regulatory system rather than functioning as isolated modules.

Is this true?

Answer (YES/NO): YES